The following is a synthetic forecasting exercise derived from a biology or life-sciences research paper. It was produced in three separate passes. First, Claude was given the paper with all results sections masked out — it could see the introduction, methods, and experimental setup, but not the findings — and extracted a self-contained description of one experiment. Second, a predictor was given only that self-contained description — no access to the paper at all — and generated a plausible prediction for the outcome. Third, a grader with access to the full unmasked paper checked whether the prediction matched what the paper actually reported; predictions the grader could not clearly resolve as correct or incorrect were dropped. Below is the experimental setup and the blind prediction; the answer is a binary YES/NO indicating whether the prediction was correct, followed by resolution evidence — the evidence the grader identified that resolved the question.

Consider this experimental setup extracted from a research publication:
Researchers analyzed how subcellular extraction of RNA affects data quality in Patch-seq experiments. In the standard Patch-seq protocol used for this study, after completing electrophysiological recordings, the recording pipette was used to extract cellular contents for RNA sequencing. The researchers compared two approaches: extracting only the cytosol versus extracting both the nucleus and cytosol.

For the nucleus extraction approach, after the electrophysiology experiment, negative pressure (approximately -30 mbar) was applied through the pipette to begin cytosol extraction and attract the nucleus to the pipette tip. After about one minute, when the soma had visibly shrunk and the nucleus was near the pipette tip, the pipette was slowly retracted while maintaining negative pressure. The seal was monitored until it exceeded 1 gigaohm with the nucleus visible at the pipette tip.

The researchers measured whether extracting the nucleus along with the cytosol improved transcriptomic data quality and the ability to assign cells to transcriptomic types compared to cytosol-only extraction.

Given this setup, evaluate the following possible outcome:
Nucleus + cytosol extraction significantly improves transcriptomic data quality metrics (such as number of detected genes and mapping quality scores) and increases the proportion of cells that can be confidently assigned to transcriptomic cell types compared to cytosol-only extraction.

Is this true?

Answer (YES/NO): YES